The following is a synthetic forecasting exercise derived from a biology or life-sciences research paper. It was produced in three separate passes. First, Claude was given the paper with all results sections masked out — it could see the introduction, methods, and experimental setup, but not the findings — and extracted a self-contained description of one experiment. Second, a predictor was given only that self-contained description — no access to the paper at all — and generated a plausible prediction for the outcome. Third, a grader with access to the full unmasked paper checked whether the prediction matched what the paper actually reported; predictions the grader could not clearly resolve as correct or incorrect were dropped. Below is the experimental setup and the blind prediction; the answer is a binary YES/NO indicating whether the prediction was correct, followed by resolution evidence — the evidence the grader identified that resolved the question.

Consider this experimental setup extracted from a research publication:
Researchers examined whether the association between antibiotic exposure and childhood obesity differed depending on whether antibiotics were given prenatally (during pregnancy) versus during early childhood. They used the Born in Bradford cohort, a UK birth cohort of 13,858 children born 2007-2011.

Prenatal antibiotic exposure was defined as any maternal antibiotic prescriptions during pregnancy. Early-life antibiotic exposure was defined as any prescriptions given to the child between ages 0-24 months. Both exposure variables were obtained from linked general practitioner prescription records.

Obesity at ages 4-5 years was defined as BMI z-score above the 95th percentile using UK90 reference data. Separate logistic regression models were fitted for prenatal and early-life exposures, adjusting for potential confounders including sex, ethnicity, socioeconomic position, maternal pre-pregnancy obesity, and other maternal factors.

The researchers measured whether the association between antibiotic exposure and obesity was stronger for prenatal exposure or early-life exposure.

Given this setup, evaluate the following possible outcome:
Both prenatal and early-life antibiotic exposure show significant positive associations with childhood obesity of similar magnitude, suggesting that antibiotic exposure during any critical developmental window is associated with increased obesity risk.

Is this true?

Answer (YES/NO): NO